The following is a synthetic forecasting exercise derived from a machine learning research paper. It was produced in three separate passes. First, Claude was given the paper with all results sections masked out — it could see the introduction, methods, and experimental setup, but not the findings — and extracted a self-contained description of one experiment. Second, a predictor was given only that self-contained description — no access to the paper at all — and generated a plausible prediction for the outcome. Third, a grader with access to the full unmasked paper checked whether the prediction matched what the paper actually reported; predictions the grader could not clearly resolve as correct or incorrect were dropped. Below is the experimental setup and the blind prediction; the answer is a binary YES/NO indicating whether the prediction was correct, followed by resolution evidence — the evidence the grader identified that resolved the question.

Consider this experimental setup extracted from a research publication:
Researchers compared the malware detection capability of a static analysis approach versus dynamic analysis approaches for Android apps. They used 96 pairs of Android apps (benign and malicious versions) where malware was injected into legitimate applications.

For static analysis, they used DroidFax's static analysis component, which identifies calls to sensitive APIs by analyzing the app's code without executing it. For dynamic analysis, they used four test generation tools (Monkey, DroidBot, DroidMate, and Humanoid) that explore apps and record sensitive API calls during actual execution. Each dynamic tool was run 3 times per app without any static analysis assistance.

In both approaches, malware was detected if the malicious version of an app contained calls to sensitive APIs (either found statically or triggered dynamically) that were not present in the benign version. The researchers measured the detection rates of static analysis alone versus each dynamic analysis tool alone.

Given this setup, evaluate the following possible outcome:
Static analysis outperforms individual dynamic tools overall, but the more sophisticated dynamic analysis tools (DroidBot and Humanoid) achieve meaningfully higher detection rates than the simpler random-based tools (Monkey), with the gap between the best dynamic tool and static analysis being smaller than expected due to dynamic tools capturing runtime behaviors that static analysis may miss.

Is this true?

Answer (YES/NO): NO